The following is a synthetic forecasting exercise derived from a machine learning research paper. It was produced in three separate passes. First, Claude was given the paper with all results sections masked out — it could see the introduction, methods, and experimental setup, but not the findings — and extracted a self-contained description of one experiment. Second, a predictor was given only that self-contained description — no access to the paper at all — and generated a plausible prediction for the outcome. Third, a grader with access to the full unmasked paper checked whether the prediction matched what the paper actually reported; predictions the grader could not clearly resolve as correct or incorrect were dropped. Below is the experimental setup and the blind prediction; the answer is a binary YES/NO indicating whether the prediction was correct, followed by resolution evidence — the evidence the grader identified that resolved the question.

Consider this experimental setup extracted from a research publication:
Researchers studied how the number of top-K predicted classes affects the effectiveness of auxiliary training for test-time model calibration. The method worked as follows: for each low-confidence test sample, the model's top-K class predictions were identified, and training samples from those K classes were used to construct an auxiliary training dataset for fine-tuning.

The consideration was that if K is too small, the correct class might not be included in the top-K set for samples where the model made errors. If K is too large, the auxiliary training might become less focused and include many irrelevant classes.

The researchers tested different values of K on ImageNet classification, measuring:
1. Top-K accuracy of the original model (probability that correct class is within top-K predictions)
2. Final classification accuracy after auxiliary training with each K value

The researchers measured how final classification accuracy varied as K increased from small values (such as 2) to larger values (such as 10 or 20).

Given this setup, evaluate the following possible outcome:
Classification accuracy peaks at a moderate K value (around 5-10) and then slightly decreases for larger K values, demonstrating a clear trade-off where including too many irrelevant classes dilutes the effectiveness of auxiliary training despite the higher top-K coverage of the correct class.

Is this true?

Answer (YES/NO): NO